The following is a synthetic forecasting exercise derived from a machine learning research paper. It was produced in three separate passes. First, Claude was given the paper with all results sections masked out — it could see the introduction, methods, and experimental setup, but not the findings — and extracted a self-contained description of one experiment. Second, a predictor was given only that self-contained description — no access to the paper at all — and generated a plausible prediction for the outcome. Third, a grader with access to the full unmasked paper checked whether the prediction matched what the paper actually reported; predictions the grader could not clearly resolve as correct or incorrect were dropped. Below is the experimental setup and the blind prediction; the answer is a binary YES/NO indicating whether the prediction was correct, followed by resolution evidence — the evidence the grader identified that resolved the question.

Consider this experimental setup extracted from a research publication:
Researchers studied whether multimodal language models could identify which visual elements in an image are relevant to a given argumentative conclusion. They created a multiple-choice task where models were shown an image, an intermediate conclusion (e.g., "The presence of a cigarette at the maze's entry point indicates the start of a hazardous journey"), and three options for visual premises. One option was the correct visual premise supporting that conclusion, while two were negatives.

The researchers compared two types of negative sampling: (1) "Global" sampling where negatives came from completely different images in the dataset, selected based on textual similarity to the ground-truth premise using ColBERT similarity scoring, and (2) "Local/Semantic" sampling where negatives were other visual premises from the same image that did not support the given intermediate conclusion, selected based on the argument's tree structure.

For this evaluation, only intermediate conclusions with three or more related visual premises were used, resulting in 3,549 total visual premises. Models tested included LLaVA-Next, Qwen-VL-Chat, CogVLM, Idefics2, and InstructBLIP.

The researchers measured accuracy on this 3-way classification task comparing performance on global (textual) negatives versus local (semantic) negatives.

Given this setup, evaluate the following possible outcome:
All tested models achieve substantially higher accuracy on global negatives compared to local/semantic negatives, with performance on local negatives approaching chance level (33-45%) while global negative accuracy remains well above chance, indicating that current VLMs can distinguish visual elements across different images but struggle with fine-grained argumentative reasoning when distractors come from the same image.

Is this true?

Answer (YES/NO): NO